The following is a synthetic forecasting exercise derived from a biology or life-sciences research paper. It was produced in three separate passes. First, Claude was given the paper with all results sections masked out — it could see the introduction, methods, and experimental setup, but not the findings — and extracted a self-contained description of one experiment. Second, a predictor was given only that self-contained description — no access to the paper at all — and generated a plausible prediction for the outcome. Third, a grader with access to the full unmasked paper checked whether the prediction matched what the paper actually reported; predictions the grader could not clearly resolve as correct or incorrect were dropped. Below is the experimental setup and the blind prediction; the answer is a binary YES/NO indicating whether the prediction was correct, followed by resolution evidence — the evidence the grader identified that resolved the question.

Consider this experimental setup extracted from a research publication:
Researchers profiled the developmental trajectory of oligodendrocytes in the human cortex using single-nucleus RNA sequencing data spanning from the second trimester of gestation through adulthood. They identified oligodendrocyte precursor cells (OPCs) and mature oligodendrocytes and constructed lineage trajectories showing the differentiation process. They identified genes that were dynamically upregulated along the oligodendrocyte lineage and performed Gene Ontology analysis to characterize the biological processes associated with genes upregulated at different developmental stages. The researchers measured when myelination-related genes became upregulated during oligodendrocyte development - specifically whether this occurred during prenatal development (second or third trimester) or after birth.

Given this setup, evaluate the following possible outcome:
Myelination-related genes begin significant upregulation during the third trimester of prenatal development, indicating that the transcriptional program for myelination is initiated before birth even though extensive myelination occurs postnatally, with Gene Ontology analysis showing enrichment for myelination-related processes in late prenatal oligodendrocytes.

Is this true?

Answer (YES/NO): NO